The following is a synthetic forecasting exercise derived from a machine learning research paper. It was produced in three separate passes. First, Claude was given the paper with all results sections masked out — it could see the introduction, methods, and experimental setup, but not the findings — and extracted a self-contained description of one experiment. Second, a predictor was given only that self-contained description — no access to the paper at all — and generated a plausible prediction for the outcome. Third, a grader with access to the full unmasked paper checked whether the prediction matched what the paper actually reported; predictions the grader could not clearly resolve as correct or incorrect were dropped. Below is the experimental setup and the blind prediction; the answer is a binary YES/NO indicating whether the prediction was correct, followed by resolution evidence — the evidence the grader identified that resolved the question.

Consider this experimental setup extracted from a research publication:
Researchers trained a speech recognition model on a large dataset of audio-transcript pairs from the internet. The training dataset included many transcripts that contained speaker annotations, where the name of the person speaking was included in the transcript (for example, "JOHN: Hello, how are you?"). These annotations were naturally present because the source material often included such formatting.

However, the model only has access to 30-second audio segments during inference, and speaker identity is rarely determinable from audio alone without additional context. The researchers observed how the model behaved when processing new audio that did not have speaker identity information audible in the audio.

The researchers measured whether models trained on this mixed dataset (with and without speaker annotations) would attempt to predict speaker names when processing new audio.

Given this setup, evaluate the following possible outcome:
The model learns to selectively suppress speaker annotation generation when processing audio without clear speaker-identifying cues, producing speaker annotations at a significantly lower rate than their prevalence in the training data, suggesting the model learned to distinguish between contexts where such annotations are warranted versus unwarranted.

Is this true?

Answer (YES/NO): NO